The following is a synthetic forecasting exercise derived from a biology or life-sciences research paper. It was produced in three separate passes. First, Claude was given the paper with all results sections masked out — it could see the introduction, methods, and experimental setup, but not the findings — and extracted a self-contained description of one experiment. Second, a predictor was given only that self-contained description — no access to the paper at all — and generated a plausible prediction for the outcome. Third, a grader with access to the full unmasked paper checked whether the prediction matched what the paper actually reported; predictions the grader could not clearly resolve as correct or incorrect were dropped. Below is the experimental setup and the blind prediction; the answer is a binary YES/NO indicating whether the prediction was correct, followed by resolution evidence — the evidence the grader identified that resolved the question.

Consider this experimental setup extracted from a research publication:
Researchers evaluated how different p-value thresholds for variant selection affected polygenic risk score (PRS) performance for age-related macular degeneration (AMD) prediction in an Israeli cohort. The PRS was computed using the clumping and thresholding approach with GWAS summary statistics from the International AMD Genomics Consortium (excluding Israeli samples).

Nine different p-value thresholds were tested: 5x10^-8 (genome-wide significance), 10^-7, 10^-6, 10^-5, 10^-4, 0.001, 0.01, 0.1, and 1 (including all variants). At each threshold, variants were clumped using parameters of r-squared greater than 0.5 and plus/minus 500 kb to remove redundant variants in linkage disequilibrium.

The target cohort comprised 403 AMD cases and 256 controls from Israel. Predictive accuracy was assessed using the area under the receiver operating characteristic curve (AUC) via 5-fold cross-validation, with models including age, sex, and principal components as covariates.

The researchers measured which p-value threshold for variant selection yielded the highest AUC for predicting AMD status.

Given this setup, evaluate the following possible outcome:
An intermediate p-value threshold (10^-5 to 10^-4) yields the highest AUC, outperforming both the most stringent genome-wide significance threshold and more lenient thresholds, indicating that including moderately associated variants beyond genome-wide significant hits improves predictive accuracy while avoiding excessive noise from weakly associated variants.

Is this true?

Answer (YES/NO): NO